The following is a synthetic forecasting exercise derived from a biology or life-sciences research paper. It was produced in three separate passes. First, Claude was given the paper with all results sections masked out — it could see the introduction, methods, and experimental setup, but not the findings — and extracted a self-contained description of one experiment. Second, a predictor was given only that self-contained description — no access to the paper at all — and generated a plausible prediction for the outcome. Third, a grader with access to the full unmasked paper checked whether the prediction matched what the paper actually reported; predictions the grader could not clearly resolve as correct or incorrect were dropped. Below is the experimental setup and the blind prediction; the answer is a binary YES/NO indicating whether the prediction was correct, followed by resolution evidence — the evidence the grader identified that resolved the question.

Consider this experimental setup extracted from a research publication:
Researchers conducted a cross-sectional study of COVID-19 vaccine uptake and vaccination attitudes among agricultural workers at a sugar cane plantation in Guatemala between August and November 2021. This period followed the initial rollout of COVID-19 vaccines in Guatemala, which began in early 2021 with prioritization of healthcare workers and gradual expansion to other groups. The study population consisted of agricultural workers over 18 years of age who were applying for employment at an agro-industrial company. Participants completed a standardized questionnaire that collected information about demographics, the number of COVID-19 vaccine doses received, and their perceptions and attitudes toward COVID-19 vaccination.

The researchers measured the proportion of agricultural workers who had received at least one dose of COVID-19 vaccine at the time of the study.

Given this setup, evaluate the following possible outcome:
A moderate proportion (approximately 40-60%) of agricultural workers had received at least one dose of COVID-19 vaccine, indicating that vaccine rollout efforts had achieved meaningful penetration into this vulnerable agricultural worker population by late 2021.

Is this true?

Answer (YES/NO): NO